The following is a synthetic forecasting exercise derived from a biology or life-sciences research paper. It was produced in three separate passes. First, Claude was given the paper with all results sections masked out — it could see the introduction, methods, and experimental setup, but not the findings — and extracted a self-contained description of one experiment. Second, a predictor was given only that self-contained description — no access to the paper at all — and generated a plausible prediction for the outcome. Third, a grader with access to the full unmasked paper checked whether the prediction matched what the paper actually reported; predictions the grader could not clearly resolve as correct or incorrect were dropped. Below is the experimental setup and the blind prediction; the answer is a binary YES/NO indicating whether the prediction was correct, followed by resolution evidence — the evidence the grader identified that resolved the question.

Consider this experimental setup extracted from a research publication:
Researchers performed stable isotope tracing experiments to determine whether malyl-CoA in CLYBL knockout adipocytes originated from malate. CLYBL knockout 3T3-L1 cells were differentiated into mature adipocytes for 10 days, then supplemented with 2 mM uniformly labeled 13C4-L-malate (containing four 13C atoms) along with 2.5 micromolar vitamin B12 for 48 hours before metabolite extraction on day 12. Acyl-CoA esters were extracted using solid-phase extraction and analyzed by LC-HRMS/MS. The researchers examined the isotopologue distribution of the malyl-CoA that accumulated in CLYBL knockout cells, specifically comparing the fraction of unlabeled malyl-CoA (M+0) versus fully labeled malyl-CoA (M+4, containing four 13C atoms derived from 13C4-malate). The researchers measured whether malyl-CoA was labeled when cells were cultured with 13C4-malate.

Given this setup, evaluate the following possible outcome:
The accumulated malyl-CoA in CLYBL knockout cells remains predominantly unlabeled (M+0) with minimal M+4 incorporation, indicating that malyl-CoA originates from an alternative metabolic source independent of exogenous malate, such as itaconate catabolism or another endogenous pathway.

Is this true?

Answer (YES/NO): NO